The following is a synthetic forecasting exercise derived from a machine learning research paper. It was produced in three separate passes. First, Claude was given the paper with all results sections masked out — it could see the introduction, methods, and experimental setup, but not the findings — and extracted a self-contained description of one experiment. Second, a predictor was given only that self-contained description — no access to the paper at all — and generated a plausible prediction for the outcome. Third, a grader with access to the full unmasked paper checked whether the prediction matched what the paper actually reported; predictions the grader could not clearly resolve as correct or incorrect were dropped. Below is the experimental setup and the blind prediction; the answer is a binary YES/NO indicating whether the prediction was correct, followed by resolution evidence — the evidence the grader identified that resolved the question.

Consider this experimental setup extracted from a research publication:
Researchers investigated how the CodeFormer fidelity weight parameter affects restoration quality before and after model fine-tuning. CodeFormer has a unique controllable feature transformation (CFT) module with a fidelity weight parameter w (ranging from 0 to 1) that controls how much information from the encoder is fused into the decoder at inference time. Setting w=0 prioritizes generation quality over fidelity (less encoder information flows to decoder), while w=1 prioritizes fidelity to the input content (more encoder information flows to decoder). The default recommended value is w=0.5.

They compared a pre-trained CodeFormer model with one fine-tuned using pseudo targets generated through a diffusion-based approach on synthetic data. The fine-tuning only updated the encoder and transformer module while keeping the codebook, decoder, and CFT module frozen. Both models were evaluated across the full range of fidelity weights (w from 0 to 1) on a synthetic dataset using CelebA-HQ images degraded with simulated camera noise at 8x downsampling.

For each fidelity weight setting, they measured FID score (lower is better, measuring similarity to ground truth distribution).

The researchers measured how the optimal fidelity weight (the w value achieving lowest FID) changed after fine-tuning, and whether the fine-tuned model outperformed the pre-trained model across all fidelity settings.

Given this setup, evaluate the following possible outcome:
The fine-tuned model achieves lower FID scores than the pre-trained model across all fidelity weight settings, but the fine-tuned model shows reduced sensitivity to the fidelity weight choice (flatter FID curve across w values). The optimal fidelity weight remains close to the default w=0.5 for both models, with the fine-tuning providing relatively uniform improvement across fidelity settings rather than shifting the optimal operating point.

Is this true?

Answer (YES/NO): NO